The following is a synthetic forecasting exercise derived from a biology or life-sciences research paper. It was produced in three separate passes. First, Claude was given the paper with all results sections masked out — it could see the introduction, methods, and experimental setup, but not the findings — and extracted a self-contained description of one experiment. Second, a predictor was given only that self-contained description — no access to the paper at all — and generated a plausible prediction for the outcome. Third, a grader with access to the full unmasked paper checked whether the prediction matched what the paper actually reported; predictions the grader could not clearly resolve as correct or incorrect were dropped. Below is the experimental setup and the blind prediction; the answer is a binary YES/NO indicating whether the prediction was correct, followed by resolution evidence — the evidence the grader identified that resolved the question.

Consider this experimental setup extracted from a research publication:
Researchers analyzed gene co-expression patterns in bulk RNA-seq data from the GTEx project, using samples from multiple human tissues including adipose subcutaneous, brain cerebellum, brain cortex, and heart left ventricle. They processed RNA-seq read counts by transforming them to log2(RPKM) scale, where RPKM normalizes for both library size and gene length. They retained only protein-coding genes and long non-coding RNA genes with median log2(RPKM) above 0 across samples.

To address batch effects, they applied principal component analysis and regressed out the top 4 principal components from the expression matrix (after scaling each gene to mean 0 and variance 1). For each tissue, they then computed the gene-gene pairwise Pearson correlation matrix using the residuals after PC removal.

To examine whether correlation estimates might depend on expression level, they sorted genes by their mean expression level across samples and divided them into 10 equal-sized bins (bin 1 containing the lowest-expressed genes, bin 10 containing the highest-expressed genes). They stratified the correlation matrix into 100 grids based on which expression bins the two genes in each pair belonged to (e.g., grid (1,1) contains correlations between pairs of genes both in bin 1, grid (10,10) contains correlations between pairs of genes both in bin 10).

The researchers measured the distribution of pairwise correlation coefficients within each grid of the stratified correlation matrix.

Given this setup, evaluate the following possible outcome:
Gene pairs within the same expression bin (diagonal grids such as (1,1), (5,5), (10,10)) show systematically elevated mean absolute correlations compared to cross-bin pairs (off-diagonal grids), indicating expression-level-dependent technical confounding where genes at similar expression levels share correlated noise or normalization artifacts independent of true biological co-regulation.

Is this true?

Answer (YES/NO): NO